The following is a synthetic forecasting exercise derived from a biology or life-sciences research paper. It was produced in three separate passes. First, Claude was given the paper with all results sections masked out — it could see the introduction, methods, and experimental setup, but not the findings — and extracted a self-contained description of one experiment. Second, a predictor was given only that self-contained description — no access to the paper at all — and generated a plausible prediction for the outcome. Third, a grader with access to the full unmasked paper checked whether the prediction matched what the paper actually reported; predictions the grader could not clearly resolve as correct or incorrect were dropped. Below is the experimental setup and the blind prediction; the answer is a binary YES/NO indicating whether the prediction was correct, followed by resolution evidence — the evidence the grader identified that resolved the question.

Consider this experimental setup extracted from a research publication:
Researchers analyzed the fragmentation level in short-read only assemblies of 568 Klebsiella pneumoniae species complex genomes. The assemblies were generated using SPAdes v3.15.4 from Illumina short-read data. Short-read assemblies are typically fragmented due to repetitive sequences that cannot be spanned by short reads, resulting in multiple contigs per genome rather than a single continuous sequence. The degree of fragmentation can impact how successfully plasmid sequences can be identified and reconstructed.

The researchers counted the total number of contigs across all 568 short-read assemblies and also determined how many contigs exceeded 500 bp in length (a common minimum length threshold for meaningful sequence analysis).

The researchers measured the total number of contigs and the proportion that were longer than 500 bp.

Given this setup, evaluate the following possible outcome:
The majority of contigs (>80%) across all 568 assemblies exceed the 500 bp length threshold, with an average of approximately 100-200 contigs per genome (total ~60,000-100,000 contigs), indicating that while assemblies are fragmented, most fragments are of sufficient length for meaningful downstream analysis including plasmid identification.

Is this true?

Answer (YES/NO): NO